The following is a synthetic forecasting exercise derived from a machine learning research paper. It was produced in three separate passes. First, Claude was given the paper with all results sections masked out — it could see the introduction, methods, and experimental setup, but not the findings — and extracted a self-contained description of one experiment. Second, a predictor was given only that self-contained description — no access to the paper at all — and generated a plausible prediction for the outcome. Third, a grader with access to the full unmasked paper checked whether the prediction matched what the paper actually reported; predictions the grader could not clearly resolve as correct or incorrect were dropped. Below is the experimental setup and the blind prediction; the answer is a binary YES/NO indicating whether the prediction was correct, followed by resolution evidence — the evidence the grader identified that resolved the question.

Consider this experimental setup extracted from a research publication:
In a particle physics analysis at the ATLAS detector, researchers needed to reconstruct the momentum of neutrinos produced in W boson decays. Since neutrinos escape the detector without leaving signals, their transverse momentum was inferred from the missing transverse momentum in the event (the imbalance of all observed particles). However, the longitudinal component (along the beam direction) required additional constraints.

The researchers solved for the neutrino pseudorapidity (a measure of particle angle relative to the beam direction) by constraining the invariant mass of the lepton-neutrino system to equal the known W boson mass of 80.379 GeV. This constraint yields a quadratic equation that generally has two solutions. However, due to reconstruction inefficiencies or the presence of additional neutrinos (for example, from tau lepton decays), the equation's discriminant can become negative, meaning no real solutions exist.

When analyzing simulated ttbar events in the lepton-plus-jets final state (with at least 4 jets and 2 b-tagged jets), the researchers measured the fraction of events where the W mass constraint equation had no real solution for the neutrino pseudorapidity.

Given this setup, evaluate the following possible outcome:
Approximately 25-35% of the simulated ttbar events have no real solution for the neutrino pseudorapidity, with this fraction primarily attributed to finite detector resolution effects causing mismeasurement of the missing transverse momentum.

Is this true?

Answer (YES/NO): NO